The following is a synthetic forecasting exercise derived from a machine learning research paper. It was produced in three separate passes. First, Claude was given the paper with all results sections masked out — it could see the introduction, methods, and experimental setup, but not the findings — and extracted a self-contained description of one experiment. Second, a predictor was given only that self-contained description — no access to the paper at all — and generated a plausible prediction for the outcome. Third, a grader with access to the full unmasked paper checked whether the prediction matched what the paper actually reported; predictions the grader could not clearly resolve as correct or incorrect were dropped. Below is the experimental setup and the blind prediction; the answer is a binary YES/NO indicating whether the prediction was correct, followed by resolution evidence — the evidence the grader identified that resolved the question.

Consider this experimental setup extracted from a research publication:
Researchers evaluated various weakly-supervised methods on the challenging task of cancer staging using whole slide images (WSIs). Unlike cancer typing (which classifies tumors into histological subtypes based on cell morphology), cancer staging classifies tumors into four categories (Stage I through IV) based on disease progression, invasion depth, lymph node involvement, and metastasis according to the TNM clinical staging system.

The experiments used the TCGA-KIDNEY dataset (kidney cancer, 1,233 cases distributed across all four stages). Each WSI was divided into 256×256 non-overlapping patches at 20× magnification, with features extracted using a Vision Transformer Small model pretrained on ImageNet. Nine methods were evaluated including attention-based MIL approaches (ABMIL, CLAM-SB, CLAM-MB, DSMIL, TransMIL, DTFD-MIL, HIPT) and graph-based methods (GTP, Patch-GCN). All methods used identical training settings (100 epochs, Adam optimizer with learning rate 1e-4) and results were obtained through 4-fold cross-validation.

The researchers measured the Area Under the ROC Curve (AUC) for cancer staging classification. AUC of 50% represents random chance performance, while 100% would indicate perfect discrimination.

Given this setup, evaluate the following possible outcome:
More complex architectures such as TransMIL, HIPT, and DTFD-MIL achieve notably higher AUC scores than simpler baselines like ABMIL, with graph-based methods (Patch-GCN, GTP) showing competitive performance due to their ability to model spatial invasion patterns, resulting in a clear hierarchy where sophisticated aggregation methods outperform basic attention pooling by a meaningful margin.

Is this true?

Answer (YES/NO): NO